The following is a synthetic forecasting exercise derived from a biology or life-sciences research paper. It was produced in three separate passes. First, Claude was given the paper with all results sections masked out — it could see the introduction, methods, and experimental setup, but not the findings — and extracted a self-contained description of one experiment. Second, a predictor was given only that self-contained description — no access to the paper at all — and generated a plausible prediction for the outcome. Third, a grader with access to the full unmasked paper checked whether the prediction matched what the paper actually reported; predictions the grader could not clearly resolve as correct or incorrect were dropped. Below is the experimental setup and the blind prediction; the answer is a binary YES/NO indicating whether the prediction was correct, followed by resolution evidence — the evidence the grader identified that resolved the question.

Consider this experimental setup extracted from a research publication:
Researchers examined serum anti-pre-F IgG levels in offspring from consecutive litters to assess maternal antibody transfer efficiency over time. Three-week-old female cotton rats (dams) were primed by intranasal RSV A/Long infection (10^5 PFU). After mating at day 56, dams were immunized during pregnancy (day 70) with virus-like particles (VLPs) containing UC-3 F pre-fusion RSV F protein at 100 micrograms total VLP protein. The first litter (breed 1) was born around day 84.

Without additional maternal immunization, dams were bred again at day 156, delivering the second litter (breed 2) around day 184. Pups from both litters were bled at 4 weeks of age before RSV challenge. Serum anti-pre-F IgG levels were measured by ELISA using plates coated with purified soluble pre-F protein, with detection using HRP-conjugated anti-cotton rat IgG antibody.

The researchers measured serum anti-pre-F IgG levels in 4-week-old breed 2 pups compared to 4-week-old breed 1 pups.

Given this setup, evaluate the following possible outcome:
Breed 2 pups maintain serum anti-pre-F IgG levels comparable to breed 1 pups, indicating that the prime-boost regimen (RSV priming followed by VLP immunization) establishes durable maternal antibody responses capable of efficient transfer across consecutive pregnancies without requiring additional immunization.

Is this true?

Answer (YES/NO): NO